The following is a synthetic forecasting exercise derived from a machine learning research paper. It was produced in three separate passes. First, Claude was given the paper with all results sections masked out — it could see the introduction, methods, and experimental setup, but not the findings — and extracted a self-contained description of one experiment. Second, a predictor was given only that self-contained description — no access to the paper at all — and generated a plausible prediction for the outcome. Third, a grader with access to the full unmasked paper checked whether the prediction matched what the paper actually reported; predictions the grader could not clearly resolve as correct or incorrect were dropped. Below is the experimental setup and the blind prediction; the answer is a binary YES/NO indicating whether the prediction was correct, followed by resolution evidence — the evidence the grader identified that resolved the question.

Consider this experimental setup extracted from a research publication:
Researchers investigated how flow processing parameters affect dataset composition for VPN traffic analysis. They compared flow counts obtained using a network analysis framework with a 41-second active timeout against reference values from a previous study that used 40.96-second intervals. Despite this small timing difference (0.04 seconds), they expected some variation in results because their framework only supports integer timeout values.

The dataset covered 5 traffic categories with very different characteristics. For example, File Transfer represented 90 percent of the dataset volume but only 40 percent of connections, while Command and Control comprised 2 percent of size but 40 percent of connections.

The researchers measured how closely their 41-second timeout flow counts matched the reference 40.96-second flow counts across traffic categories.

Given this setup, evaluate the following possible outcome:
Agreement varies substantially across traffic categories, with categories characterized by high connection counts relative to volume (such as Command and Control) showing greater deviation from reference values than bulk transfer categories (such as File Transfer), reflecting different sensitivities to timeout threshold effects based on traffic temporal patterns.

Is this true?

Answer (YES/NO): NO